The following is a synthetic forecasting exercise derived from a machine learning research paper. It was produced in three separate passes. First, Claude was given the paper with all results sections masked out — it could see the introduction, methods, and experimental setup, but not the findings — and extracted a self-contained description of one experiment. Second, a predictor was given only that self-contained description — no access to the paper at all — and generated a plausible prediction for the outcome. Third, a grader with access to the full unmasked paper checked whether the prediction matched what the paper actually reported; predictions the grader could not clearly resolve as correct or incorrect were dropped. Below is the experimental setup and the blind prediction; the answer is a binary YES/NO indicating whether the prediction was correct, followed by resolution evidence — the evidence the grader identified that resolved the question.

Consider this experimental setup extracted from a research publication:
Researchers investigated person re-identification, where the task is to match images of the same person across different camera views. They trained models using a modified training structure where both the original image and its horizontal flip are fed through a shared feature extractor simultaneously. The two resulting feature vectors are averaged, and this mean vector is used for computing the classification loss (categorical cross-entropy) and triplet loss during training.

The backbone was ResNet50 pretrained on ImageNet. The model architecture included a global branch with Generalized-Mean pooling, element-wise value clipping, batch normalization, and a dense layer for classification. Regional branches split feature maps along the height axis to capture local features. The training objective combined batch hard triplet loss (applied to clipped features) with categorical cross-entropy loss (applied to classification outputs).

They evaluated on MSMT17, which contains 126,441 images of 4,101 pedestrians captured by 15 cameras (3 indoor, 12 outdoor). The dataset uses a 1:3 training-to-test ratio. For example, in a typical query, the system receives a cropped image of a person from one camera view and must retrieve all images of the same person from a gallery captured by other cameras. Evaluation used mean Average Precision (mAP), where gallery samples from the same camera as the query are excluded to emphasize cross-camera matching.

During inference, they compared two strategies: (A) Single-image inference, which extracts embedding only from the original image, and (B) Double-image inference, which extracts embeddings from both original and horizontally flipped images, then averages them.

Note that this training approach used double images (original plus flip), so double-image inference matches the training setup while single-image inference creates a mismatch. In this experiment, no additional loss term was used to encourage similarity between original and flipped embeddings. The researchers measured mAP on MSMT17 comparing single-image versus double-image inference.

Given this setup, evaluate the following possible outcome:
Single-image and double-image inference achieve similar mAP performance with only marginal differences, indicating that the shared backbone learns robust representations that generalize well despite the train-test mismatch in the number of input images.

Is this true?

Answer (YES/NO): NO